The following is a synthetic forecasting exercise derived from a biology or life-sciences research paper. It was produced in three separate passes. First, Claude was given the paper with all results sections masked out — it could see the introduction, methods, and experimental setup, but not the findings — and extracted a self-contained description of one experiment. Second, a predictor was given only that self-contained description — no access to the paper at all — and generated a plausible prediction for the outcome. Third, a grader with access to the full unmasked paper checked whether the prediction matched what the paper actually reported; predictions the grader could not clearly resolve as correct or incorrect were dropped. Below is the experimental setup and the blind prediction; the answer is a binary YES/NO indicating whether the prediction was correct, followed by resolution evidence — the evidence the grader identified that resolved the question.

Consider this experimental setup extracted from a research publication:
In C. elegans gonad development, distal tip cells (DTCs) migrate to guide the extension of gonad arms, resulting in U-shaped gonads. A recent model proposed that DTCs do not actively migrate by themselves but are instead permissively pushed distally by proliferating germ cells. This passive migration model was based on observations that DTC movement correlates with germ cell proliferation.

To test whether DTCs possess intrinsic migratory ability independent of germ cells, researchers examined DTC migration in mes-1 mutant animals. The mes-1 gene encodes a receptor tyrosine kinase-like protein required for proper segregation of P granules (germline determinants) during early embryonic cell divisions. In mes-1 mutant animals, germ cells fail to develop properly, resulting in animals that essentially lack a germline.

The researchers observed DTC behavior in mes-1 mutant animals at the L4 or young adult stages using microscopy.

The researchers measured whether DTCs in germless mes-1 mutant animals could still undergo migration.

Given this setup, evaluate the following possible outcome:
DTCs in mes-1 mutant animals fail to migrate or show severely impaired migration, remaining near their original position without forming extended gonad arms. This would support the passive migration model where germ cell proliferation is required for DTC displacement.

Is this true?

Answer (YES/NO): NO